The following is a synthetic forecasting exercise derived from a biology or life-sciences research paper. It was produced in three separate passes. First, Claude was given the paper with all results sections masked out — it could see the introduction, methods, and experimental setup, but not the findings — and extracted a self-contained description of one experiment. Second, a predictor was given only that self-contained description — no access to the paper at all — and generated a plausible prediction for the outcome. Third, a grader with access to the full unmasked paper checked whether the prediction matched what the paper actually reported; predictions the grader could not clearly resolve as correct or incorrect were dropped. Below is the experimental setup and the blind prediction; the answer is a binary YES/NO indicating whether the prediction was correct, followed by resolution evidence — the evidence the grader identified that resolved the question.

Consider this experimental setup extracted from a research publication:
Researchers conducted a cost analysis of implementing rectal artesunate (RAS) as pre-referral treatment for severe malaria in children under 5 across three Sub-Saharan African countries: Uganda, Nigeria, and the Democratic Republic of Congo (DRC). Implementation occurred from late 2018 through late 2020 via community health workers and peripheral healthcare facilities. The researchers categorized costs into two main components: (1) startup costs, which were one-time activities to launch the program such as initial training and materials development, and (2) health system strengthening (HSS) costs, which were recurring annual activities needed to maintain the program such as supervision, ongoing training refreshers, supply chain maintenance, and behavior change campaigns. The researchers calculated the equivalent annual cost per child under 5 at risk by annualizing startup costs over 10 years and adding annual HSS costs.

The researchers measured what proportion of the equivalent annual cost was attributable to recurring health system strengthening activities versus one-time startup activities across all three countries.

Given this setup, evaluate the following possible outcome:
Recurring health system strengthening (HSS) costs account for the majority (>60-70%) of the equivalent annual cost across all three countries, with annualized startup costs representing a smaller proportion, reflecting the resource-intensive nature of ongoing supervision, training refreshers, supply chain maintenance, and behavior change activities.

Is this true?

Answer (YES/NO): YES